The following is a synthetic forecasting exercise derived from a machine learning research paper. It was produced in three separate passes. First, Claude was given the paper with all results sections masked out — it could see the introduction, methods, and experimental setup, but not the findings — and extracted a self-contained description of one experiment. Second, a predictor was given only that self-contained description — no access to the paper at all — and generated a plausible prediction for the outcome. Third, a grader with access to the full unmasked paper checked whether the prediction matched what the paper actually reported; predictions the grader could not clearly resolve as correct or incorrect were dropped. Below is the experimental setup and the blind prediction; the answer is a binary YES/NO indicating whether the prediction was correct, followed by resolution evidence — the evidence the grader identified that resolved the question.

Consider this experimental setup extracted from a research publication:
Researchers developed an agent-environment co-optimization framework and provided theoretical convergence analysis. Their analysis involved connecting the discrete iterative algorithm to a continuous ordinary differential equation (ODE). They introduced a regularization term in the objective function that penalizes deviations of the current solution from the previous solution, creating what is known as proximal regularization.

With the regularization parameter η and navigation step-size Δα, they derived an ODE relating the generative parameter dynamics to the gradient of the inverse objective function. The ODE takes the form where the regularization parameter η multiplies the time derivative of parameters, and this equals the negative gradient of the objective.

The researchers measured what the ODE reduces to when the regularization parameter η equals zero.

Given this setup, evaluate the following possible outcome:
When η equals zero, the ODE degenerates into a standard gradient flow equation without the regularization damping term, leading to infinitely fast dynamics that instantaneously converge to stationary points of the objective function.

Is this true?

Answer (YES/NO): NO